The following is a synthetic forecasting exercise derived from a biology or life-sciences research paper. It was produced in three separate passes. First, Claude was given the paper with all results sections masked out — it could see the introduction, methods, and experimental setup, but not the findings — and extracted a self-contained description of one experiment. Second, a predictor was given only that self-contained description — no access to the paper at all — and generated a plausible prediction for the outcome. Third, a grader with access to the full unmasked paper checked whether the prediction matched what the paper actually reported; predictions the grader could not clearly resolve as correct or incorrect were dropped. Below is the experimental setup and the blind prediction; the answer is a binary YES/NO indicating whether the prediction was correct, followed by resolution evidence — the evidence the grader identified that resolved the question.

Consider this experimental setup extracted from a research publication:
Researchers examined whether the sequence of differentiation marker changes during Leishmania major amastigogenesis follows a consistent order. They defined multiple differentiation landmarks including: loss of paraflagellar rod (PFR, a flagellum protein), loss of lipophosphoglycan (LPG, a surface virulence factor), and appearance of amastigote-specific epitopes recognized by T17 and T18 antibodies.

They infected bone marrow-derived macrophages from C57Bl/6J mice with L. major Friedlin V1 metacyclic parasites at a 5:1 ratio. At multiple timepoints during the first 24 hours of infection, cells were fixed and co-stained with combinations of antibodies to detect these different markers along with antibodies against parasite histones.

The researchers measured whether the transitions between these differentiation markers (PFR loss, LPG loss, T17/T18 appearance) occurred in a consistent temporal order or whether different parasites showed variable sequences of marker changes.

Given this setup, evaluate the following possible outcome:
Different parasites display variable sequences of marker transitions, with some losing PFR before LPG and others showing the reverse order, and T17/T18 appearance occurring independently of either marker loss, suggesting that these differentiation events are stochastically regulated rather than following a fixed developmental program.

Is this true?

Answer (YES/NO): NO